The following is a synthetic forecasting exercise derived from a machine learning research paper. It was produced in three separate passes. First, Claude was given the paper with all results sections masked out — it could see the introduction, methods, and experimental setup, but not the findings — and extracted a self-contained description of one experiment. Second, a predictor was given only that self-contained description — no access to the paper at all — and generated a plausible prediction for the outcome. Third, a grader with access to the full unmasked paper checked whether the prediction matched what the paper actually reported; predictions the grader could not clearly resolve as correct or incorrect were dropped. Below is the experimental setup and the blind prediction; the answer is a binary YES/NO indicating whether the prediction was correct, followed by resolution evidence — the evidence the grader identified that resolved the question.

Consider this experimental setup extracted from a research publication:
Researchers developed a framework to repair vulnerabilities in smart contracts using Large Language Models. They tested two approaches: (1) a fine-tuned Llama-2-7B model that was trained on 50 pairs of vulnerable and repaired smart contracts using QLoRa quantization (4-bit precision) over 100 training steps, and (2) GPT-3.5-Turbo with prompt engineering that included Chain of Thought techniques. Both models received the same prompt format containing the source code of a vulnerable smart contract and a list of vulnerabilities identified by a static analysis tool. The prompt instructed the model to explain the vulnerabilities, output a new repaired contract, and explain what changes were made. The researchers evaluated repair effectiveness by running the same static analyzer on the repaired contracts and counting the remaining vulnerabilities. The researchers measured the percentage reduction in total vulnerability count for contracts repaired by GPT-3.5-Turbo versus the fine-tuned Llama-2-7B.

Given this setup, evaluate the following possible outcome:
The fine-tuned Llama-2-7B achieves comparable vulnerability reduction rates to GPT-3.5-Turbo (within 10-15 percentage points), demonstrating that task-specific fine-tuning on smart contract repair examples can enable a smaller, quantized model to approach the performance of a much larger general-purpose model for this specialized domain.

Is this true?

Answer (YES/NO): YES